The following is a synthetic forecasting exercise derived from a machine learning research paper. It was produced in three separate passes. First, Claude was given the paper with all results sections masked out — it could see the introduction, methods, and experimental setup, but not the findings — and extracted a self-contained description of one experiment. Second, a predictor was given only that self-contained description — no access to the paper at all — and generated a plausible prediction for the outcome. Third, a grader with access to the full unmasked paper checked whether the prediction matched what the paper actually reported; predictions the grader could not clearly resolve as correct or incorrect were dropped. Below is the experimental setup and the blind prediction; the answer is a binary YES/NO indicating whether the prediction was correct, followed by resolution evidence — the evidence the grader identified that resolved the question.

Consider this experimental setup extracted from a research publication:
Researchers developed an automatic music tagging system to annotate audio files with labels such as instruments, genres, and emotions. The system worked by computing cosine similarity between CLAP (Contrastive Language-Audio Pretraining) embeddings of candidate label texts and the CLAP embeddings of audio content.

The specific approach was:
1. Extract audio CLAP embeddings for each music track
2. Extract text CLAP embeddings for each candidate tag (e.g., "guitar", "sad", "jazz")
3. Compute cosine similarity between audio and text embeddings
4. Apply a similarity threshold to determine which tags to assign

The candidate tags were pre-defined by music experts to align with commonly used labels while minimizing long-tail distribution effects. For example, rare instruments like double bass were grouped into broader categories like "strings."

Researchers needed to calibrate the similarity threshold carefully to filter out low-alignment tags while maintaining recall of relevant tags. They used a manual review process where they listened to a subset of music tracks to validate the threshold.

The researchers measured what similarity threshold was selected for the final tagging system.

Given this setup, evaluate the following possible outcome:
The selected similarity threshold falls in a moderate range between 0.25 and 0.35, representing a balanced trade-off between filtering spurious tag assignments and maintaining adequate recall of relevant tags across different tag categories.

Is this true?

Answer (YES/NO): NO